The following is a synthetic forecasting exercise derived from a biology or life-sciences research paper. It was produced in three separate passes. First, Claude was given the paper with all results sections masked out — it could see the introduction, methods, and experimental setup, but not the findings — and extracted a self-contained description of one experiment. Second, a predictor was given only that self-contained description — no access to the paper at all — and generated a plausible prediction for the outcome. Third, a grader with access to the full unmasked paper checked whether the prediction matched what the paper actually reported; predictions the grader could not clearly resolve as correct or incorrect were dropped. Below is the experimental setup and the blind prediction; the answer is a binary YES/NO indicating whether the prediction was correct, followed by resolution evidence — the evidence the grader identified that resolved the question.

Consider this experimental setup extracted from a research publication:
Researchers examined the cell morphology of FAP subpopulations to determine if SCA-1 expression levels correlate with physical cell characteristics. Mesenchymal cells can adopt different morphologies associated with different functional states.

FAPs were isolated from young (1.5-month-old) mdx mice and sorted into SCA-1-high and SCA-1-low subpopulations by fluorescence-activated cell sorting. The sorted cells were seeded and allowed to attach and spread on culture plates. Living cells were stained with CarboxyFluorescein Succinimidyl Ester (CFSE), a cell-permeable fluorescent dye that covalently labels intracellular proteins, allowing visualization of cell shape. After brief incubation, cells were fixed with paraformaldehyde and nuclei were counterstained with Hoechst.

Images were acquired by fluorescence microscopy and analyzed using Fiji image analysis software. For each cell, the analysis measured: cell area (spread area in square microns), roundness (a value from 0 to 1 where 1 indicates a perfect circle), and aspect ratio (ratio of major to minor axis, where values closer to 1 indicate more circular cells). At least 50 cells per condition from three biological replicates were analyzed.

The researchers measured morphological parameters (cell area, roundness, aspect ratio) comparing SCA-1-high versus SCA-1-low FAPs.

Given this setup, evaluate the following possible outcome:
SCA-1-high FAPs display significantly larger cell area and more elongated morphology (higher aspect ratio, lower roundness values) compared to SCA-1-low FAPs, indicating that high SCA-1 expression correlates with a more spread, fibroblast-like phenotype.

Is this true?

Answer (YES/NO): NO